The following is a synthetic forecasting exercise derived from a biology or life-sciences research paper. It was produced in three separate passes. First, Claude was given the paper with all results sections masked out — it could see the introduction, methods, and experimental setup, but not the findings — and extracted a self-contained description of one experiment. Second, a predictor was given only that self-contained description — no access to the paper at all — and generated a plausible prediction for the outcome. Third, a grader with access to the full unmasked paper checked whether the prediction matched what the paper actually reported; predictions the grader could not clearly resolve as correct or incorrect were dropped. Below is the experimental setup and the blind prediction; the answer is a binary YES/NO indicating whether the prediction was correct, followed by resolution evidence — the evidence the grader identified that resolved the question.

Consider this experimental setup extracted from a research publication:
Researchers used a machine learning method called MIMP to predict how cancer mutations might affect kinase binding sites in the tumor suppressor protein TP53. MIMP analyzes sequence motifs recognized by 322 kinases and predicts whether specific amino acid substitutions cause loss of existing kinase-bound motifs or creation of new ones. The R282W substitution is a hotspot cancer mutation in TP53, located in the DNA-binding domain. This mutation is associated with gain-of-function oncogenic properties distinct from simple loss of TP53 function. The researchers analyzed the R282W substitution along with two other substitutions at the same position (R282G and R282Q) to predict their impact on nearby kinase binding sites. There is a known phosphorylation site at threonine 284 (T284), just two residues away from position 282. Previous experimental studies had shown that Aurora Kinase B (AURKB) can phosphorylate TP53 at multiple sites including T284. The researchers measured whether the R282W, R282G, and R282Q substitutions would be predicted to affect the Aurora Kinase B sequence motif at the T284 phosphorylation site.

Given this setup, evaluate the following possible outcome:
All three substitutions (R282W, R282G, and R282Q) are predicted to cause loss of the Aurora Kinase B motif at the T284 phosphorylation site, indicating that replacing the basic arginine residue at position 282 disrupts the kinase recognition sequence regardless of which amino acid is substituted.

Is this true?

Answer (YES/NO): YES